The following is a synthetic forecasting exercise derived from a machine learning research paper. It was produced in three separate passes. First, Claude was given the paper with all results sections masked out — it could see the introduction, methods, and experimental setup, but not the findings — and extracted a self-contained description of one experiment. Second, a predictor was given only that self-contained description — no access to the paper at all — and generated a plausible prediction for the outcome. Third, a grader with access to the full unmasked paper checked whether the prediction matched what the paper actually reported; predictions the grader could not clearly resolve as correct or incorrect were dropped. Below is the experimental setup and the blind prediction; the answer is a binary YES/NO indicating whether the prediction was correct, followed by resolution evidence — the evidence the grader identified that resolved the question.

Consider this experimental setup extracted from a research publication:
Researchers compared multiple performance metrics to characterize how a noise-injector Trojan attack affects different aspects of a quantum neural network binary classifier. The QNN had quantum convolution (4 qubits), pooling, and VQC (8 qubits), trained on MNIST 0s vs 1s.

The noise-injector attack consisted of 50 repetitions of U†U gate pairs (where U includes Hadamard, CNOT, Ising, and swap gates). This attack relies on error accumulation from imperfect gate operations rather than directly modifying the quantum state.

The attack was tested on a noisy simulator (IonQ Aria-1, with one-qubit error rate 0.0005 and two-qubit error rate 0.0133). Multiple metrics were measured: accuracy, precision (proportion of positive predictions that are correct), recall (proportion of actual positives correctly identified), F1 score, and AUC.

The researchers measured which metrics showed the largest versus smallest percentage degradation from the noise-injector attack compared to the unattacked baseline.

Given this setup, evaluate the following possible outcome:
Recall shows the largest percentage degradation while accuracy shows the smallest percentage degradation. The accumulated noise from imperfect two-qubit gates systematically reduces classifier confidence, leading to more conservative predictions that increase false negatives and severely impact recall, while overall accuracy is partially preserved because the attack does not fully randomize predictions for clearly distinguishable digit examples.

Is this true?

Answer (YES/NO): NO